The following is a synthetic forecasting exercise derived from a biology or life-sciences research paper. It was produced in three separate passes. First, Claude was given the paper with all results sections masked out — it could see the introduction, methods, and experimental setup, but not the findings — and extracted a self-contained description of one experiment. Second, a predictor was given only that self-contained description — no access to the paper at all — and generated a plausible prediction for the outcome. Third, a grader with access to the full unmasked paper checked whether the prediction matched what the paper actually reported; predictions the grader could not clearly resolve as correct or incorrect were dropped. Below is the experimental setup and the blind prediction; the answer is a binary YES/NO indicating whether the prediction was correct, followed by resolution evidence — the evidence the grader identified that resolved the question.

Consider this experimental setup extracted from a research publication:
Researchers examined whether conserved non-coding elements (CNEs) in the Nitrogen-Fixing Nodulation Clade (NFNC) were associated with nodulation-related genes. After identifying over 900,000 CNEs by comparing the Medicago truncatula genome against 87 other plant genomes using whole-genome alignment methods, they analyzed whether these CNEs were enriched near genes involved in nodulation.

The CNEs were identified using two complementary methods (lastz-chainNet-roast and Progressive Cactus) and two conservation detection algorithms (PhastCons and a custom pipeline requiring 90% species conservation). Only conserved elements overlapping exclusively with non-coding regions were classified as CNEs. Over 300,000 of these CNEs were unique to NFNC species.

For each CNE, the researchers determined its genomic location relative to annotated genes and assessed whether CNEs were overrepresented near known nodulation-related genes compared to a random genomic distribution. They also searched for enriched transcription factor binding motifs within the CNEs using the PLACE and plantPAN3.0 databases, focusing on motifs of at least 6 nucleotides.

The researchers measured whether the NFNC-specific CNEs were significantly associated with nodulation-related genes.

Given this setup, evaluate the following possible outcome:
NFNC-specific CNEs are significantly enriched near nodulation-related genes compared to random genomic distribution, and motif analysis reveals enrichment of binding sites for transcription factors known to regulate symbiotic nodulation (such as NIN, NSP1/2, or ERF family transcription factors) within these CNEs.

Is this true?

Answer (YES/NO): NO